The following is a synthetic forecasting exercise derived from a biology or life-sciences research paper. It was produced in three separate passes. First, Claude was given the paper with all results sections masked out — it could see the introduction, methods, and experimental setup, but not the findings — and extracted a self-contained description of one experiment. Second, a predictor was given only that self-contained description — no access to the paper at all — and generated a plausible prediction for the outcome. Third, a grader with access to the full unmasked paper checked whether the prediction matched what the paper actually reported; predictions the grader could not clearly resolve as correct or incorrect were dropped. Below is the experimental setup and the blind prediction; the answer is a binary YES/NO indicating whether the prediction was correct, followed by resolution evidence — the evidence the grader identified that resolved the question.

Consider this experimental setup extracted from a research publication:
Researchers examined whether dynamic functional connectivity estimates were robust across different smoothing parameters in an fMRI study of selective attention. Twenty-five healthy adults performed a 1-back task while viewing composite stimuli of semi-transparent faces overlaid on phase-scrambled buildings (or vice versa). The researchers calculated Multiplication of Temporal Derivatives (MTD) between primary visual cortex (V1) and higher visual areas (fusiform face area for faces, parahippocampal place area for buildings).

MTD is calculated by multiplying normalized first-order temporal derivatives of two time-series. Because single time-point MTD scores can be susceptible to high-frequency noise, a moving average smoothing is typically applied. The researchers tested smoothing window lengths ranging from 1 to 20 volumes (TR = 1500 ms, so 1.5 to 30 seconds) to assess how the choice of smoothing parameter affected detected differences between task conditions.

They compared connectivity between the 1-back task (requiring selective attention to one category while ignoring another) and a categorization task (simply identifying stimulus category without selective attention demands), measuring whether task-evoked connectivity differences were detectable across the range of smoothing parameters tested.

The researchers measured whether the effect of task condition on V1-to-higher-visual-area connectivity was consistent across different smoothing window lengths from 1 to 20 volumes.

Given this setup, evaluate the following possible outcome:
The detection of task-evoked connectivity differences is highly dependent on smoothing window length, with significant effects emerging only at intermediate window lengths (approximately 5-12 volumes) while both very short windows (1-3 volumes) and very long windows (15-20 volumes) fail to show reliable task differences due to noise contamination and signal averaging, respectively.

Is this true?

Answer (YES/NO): NO